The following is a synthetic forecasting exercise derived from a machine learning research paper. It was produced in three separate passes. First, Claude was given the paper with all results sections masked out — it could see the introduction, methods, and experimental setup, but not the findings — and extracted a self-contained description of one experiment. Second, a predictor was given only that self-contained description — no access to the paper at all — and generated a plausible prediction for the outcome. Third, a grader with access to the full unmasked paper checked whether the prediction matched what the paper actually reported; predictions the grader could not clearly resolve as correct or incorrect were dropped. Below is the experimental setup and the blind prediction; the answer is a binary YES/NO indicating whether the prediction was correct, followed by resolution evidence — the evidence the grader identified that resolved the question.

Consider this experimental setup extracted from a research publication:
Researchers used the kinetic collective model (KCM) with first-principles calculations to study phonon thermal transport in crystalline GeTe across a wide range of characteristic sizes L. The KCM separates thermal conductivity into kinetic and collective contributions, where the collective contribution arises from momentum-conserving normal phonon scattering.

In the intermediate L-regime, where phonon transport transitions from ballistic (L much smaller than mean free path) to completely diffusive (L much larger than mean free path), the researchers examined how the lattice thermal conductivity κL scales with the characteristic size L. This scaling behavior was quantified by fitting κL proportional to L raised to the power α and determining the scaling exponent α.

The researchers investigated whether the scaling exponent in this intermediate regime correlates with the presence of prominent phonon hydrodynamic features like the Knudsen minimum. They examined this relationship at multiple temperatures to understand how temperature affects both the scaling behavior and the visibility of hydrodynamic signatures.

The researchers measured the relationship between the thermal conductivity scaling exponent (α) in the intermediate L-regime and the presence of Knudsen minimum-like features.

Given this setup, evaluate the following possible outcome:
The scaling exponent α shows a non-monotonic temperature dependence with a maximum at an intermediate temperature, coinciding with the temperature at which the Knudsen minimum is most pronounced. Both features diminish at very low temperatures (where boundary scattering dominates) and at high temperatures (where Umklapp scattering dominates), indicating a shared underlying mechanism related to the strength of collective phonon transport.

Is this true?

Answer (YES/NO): NO